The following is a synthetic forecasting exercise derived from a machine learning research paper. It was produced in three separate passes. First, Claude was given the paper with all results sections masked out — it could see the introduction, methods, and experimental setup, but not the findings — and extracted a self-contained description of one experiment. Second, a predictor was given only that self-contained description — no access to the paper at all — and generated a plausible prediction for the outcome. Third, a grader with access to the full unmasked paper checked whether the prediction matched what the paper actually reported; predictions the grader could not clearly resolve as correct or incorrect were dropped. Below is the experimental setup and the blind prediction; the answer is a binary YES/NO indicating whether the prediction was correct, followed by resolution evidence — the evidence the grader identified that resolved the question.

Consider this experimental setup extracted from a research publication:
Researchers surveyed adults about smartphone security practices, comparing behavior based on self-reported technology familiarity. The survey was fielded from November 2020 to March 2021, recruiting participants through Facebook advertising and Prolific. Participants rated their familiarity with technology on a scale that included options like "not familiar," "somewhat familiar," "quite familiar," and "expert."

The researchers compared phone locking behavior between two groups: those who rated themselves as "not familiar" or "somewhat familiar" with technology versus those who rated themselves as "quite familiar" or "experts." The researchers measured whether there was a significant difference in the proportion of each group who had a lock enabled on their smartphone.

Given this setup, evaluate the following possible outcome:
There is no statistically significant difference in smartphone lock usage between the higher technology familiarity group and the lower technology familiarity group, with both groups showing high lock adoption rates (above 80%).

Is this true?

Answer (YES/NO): NO